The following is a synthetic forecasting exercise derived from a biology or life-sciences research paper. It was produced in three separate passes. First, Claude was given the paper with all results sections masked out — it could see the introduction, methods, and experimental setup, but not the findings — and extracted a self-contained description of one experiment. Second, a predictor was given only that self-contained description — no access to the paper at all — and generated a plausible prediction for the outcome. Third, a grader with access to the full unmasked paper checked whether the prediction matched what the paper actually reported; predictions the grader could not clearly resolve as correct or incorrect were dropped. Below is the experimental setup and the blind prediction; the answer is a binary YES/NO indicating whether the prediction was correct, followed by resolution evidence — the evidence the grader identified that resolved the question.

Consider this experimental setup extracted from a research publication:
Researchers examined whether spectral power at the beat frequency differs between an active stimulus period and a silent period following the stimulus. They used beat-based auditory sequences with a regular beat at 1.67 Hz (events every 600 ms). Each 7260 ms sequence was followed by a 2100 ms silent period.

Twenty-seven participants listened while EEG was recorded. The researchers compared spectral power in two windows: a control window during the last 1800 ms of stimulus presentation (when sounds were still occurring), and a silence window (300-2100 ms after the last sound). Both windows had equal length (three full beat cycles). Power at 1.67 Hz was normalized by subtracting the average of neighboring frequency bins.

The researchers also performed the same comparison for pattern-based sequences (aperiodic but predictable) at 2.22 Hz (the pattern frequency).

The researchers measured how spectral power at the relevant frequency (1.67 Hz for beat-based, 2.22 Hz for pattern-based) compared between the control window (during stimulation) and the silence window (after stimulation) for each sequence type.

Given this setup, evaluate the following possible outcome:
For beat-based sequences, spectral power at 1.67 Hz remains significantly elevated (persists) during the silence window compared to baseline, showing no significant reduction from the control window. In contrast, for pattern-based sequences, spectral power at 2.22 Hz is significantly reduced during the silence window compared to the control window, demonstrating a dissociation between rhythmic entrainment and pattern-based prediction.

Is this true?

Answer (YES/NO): YES